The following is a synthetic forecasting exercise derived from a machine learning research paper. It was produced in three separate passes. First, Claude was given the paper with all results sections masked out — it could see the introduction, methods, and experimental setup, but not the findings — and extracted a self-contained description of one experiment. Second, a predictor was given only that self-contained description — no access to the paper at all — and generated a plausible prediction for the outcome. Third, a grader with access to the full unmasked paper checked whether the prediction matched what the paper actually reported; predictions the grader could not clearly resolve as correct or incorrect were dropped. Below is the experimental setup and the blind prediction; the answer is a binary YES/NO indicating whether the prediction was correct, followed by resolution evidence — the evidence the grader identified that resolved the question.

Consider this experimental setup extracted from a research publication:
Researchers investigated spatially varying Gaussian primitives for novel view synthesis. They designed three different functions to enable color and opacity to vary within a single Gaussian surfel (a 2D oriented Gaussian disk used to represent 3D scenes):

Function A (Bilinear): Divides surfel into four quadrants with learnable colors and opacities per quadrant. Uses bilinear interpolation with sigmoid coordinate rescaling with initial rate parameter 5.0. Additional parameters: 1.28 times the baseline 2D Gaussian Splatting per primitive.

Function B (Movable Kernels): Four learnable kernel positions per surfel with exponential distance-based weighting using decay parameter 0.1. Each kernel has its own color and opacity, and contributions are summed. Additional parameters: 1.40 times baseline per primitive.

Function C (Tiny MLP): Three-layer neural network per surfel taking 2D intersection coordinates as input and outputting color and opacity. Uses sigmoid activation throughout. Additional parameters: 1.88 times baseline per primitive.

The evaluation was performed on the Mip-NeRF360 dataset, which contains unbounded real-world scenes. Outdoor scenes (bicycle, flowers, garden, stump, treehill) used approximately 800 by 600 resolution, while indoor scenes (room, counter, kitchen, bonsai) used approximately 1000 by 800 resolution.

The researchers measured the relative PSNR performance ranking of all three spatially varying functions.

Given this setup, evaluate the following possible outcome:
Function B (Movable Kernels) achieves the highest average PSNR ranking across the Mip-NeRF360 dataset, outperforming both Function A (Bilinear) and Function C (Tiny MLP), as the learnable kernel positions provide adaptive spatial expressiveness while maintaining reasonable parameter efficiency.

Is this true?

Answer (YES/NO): YES